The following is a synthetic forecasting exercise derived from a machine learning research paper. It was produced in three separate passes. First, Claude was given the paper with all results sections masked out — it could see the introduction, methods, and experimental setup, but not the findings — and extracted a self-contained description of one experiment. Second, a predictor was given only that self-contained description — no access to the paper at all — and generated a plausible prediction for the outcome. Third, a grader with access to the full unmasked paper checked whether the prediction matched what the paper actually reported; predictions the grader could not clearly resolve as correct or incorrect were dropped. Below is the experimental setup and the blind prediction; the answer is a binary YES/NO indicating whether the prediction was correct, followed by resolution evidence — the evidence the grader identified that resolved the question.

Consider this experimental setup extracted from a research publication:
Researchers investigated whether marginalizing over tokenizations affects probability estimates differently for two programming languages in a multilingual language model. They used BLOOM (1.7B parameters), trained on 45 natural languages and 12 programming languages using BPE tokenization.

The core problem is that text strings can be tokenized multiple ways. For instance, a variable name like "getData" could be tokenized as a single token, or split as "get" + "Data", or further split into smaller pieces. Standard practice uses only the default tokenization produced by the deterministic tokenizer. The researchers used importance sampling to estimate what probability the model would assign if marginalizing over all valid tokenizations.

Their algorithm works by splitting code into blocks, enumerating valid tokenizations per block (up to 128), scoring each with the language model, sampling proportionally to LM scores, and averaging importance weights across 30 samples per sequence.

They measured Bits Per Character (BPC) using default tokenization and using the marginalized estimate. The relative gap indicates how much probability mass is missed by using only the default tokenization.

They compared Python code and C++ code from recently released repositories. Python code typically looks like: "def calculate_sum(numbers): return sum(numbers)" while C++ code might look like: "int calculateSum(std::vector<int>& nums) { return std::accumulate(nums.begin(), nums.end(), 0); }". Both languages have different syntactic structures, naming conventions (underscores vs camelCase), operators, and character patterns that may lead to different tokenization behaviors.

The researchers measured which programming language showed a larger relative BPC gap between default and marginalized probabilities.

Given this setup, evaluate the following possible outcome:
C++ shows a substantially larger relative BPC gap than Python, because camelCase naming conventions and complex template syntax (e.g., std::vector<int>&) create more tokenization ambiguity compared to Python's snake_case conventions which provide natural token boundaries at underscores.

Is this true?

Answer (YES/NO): YES